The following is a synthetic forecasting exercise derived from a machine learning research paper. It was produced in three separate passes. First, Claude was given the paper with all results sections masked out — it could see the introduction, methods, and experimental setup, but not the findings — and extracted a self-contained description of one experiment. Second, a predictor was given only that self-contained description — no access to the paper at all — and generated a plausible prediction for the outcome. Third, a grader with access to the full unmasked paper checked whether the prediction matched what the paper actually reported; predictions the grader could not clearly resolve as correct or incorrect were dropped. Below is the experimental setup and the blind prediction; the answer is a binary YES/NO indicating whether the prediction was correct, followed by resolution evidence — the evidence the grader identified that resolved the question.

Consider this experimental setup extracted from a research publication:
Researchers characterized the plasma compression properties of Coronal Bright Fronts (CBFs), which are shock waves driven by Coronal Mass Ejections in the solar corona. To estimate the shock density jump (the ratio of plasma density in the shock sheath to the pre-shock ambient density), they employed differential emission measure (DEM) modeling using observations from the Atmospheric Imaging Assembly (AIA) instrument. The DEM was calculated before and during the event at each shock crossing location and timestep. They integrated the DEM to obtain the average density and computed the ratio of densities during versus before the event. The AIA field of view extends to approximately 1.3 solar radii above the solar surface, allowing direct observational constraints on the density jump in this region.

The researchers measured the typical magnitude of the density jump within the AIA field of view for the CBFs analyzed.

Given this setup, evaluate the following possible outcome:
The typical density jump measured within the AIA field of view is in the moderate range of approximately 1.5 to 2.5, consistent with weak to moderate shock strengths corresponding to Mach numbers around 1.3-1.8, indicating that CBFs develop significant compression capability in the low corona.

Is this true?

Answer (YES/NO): NO